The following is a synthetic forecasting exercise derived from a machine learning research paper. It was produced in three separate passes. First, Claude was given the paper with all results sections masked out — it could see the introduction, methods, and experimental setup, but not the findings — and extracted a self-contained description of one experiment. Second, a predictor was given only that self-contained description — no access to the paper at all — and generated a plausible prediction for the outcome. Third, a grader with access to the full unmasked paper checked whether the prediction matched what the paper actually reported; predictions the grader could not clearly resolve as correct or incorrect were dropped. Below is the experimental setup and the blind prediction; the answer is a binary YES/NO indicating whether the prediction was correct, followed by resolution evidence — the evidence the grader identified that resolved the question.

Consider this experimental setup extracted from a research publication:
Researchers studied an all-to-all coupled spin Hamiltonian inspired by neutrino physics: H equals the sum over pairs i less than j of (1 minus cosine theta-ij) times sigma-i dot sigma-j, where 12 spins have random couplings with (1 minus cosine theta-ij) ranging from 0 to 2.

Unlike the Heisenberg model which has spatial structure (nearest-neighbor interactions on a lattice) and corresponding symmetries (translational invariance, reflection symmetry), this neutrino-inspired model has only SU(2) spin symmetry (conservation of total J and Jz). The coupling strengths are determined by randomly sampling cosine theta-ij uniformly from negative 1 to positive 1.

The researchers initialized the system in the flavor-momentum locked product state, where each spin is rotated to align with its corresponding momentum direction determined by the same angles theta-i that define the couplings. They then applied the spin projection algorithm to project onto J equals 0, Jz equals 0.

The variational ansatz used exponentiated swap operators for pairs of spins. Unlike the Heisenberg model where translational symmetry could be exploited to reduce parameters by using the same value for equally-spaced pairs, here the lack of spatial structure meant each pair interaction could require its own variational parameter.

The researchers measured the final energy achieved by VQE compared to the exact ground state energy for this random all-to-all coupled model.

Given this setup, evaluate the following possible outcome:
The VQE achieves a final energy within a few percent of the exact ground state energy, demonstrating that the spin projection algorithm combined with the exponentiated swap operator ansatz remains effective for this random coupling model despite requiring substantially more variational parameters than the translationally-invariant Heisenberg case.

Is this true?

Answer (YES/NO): YES